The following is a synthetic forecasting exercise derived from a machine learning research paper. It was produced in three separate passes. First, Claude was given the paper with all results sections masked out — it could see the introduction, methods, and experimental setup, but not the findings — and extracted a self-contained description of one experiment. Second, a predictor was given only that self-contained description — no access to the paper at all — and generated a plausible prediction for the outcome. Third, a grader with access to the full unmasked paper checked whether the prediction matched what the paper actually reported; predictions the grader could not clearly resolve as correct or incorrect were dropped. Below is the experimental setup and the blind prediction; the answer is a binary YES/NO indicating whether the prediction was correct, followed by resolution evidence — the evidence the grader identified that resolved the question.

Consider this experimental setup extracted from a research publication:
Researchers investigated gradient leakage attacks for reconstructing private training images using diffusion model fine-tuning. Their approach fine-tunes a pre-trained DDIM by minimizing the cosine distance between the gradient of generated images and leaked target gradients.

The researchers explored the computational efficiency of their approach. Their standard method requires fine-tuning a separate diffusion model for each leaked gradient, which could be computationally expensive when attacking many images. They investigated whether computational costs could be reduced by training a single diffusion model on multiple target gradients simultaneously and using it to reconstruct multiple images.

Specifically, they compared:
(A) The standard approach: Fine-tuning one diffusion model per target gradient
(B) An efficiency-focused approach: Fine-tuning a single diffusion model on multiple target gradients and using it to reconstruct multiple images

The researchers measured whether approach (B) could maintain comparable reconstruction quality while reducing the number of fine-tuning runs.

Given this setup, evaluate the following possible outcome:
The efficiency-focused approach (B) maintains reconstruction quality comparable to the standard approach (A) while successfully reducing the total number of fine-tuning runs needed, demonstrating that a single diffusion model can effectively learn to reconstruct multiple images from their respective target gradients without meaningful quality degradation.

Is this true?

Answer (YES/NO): NO